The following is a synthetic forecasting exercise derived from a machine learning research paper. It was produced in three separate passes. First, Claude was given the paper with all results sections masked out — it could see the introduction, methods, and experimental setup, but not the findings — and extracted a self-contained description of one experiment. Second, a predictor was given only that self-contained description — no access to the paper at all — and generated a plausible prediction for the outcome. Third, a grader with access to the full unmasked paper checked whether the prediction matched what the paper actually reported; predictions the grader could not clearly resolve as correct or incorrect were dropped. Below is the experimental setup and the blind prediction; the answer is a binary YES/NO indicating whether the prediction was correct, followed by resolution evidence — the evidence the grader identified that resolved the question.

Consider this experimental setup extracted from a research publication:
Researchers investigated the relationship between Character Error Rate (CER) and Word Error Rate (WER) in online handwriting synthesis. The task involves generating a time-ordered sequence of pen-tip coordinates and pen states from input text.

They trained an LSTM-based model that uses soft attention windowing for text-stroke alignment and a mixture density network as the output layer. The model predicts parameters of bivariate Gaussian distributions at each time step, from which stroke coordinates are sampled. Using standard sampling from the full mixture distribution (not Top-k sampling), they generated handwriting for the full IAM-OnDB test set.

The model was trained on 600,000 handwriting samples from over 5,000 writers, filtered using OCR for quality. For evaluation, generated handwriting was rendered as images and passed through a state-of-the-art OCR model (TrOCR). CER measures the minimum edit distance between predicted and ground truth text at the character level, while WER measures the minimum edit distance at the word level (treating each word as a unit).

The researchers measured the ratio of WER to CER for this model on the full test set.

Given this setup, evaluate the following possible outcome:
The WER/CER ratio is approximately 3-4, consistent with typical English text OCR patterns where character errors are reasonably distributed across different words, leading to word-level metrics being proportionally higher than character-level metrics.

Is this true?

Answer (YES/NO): NO